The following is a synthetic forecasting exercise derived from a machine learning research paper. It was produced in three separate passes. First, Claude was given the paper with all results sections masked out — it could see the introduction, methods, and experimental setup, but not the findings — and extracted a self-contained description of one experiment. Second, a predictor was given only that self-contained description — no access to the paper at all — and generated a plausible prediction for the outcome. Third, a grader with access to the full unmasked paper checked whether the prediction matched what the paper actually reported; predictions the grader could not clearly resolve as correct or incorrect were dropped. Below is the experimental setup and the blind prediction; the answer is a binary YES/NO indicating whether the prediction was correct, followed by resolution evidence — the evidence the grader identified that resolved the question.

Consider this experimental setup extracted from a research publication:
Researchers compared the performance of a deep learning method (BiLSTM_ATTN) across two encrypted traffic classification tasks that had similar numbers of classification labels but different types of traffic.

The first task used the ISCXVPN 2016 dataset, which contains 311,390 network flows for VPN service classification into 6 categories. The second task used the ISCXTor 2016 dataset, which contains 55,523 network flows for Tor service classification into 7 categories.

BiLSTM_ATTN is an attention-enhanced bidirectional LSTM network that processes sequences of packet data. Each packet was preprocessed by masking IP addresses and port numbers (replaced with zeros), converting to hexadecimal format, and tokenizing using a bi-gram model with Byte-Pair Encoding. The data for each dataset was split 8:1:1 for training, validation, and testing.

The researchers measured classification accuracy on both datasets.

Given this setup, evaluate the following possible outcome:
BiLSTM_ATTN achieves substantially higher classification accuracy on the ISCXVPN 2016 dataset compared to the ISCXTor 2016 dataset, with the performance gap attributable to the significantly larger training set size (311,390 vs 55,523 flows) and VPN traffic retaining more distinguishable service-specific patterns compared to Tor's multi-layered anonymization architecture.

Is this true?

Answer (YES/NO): NO